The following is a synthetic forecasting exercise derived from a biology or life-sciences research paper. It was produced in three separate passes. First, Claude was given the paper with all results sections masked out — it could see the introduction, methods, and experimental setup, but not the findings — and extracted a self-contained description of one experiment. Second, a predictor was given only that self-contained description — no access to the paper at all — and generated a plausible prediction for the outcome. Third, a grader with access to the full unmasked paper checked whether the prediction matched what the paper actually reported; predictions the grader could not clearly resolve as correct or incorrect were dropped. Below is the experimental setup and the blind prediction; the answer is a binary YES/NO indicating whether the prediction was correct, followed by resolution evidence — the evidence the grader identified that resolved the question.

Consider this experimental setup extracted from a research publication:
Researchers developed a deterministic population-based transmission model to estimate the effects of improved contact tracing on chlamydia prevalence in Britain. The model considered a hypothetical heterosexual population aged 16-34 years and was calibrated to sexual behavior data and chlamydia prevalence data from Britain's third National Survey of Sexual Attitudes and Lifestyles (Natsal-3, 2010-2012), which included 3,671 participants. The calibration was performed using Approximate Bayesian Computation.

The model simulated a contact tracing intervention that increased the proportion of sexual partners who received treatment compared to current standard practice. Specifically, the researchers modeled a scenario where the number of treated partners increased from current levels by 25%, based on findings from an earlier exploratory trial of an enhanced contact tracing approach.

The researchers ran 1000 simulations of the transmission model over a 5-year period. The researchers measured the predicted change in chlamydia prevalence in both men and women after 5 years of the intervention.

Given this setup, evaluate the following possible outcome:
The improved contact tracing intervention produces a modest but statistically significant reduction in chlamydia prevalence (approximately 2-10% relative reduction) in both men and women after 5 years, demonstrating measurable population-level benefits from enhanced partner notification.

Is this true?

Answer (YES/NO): NO